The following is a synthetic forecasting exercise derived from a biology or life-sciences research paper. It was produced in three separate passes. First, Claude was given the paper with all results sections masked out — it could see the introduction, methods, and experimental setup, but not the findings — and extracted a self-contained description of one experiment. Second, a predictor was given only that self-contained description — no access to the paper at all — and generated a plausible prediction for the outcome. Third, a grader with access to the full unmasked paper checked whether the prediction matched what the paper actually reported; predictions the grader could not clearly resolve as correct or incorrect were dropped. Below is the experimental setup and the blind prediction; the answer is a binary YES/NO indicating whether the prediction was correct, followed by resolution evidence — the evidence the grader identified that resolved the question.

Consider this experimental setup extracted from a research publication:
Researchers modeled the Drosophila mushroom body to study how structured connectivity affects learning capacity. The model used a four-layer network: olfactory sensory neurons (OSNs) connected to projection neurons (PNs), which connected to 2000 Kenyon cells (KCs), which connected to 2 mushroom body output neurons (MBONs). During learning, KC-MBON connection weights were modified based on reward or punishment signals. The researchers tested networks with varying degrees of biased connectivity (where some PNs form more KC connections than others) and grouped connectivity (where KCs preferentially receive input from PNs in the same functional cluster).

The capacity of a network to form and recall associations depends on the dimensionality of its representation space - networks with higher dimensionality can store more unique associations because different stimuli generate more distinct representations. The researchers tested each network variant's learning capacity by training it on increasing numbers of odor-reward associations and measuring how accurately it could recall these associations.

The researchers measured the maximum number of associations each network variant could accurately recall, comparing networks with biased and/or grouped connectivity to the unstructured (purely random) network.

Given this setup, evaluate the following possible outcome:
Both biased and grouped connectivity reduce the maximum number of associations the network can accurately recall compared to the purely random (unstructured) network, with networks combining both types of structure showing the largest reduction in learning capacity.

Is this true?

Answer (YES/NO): YES